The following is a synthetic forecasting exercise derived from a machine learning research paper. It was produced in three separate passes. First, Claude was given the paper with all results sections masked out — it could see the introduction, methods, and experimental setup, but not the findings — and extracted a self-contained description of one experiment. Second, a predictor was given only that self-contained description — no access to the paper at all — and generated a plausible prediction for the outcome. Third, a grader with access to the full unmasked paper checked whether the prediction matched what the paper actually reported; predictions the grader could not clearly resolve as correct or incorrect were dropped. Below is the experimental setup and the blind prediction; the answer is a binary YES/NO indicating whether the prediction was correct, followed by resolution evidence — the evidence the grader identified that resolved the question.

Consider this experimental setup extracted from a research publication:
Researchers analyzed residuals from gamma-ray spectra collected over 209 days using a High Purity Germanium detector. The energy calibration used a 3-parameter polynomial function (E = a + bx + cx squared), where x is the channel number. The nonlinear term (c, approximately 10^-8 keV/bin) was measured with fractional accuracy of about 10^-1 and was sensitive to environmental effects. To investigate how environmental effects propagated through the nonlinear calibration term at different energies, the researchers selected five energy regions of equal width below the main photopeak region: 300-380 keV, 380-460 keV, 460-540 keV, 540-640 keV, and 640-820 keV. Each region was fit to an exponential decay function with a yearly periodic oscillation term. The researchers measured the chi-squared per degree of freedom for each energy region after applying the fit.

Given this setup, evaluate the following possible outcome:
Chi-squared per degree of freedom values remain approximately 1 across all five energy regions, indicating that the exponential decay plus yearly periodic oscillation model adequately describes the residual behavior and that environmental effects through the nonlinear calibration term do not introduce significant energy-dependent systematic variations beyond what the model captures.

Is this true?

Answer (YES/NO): NO